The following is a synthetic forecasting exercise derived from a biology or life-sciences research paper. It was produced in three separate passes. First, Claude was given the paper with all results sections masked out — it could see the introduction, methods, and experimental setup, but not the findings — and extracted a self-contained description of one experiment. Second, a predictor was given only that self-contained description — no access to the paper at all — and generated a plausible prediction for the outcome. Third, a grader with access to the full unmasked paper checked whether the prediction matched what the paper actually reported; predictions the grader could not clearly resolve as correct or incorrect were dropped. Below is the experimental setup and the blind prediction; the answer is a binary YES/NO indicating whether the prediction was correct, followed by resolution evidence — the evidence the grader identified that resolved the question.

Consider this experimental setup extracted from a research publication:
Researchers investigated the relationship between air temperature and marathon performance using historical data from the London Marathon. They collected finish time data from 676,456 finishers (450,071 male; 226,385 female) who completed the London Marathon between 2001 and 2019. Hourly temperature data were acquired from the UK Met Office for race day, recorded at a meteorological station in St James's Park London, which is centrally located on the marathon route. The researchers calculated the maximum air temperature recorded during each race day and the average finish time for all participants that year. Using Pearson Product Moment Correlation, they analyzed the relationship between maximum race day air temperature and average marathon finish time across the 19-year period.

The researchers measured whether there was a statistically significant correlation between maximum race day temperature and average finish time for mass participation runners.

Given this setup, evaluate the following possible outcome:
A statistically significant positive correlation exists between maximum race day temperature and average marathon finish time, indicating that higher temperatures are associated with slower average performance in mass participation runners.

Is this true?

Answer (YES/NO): YES